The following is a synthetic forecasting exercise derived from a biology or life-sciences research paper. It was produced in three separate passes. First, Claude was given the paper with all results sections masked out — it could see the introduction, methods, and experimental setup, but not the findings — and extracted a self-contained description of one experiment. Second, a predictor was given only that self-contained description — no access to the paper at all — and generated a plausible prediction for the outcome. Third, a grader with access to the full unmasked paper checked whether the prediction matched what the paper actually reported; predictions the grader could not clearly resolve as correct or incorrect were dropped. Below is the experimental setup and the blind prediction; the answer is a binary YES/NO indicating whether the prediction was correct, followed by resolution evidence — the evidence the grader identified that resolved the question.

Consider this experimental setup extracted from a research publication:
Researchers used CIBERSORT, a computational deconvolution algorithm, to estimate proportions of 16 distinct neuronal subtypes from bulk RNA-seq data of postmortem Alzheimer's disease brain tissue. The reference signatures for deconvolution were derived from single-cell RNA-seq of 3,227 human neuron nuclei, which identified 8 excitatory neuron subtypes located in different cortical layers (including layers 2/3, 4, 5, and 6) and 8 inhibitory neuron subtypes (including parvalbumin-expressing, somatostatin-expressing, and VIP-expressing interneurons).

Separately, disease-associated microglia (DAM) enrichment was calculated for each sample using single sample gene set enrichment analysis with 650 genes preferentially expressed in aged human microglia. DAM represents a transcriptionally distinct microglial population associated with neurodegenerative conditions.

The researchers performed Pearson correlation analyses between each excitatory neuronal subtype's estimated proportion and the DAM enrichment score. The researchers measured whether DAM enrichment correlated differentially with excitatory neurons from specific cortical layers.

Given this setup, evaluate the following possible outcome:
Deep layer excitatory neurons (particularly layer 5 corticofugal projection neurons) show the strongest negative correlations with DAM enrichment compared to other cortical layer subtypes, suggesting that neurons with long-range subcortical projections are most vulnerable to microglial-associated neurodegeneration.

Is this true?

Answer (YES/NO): NO